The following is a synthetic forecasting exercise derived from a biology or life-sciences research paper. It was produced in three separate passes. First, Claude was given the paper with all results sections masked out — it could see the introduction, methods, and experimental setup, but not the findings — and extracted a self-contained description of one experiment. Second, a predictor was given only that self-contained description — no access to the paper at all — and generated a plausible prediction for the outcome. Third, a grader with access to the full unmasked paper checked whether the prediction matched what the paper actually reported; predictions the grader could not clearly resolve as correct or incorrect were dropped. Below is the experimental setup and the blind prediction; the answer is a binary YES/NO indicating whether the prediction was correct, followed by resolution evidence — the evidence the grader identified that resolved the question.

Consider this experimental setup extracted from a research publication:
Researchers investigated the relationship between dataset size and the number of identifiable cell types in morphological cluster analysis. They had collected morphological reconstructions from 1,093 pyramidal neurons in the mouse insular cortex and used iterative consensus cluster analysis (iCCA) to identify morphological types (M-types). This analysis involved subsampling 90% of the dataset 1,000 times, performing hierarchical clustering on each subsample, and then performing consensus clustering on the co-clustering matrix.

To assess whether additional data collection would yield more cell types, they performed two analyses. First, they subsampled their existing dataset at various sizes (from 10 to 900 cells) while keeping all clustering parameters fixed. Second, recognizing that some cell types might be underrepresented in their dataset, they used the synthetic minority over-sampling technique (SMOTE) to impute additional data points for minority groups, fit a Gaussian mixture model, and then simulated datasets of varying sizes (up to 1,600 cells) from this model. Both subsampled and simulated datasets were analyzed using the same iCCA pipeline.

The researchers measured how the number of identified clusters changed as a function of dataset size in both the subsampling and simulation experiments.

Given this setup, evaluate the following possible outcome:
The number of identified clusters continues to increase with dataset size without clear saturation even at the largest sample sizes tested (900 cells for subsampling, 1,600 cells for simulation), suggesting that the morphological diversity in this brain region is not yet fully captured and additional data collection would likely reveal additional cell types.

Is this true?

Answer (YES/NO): NO